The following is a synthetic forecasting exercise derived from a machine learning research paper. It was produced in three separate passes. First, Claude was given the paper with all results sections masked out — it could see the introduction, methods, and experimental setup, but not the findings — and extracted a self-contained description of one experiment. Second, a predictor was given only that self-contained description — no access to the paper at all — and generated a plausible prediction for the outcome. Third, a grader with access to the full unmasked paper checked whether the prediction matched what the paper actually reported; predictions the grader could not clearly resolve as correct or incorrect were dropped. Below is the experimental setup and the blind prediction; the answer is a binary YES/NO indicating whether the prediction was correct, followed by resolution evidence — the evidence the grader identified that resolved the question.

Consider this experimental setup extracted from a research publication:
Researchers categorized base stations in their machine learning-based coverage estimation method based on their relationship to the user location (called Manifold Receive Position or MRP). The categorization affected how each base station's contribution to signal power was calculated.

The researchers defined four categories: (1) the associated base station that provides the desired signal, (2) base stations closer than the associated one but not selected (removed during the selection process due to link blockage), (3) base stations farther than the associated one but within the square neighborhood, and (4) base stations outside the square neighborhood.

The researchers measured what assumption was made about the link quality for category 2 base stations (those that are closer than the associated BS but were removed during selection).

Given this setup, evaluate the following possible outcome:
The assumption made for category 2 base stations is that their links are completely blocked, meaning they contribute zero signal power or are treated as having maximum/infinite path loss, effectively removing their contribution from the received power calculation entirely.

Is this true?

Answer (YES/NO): NO